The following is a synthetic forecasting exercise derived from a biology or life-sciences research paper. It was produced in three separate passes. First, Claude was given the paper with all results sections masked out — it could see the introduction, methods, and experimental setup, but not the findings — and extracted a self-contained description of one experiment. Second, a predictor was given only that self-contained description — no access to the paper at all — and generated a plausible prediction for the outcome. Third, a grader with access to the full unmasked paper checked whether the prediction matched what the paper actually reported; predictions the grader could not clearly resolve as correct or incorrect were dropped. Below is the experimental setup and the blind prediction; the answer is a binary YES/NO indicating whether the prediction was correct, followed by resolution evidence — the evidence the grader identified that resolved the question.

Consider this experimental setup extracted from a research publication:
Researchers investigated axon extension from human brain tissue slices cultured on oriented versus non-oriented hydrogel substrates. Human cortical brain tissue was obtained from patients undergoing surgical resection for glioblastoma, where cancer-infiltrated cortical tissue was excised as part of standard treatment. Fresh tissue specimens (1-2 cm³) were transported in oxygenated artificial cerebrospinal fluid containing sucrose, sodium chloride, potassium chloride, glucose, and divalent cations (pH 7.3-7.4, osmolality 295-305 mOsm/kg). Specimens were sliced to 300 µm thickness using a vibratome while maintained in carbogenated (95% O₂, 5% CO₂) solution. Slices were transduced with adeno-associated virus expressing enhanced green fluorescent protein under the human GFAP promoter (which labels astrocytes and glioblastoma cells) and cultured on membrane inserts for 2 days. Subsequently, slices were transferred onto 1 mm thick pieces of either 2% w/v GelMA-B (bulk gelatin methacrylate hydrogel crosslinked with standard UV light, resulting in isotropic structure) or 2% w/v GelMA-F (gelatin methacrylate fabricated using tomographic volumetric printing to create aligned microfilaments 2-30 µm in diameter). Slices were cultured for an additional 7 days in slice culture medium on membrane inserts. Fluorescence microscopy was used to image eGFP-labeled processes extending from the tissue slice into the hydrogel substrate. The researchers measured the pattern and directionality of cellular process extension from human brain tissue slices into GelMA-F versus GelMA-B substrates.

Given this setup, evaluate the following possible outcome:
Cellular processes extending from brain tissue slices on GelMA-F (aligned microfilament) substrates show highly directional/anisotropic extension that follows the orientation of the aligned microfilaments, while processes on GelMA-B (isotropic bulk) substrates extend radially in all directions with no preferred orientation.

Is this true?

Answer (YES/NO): YES